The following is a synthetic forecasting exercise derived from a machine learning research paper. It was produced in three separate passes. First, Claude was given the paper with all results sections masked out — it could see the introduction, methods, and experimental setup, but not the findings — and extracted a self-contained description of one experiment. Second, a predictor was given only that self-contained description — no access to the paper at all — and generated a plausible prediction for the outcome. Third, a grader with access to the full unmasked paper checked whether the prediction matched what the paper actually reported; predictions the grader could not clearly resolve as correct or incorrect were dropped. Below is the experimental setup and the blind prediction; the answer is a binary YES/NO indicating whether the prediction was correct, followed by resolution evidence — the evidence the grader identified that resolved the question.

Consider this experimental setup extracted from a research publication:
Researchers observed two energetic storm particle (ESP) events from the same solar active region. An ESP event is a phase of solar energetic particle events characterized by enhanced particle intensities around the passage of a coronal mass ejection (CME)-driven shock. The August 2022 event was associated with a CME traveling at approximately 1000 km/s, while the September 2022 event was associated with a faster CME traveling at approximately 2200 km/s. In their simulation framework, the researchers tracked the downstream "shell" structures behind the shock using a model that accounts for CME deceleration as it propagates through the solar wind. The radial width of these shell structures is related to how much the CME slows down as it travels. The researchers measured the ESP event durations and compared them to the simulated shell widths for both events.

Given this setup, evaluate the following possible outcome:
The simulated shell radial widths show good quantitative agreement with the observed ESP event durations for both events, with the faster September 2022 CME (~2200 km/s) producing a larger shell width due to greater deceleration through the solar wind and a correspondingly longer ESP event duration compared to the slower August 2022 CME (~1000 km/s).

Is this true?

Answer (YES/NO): YES